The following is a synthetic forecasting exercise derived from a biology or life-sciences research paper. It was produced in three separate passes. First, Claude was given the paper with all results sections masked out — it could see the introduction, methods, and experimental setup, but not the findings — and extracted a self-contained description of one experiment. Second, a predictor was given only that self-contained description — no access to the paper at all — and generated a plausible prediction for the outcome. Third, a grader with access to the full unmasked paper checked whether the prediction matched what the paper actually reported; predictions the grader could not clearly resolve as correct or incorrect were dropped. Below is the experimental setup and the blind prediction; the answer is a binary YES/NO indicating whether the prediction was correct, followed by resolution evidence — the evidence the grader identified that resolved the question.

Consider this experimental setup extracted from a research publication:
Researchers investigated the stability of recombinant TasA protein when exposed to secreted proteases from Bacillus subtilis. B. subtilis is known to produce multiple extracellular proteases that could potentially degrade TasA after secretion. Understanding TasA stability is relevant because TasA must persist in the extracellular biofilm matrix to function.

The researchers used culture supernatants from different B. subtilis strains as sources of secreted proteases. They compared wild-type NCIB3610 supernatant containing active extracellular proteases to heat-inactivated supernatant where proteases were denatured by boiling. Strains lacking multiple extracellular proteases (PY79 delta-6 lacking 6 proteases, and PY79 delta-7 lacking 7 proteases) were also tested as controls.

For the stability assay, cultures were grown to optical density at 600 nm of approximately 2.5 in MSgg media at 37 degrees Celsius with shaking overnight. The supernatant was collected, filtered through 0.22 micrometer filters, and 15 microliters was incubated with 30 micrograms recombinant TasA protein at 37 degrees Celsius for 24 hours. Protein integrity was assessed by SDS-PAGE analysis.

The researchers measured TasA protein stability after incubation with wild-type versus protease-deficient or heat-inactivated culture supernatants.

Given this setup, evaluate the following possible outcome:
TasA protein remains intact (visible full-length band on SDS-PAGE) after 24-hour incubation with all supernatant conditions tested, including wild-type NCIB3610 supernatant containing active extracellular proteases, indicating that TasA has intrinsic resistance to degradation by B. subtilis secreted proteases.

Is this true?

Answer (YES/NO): NO